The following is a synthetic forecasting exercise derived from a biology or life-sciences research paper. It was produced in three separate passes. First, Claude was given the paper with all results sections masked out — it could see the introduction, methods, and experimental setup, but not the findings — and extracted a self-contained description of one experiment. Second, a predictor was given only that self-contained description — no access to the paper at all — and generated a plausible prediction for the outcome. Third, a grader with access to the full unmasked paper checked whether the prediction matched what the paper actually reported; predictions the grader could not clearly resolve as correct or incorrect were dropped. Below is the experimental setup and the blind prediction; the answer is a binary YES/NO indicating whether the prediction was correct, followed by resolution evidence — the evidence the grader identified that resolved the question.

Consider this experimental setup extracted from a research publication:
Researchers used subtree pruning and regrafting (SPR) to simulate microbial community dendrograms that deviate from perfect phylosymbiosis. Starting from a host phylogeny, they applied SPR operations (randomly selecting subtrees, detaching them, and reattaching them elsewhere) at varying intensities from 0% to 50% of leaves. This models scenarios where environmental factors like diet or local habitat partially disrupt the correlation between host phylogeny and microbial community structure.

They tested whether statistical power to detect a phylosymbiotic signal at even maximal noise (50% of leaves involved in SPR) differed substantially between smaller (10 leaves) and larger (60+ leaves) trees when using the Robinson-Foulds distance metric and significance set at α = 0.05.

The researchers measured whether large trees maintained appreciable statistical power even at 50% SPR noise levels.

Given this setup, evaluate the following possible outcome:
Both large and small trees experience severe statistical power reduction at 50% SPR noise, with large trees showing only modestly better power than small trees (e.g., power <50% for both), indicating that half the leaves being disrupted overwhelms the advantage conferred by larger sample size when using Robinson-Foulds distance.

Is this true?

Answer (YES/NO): NO